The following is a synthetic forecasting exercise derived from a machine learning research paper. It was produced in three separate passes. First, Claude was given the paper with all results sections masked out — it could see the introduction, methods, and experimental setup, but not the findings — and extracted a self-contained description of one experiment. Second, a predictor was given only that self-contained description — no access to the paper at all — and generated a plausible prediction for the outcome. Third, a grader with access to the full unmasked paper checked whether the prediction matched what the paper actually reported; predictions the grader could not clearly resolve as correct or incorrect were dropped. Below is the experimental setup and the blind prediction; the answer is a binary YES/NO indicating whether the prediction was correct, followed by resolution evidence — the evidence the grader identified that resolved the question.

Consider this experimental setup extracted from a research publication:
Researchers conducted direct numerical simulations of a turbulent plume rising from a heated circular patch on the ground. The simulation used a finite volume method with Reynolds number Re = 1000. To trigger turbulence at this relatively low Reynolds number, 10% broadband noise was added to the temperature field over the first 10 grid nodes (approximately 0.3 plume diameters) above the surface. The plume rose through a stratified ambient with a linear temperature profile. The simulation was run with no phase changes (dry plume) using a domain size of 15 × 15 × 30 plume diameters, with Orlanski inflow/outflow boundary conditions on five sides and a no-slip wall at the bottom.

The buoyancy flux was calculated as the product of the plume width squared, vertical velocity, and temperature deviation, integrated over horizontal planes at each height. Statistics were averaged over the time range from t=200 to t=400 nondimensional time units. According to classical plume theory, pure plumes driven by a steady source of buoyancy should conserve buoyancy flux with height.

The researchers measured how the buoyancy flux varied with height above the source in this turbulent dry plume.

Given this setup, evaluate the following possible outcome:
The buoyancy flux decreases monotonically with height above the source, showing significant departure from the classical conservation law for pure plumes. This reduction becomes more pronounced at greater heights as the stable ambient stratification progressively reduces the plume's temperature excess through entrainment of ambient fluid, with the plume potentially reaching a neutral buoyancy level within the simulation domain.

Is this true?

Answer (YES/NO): NO